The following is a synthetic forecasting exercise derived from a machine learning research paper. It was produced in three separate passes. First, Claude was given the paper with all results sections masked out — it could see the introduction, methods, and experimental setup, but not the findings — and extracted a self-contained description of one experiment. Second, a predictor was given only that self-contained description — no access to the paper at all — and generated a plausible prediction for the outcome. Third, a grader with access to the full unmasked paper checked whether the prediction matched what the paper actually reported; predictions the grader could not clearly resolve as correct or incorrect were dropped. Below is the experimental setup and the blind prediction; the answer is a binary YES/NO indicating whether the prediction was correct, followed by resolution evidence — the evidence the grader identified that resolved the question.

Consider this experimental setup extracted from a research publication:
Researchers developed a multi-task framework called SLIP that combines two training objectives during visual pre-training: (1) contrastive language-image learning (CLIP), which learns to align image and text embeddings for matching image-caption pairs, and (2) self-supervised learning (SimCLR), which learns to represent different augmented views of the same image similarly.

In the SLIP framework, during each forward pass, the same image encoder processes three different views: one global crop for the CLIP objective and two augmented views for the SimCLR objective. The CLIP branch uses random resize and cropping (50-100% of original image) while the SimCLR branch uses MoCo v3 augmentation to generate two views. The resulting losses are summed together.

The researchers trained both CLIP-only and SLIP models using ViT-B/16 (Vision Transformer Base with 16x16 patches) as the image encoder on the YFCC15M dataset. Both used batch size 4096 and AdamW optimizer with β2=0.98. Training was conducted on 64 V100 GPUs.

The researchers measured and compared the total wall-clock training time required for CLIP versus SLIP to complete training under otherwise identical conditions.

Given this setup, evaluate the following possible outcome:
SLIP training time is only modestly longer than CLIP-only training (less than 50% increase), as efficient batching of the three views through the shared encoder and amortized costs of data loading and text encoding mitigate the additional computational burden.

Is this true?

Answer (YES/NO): YES